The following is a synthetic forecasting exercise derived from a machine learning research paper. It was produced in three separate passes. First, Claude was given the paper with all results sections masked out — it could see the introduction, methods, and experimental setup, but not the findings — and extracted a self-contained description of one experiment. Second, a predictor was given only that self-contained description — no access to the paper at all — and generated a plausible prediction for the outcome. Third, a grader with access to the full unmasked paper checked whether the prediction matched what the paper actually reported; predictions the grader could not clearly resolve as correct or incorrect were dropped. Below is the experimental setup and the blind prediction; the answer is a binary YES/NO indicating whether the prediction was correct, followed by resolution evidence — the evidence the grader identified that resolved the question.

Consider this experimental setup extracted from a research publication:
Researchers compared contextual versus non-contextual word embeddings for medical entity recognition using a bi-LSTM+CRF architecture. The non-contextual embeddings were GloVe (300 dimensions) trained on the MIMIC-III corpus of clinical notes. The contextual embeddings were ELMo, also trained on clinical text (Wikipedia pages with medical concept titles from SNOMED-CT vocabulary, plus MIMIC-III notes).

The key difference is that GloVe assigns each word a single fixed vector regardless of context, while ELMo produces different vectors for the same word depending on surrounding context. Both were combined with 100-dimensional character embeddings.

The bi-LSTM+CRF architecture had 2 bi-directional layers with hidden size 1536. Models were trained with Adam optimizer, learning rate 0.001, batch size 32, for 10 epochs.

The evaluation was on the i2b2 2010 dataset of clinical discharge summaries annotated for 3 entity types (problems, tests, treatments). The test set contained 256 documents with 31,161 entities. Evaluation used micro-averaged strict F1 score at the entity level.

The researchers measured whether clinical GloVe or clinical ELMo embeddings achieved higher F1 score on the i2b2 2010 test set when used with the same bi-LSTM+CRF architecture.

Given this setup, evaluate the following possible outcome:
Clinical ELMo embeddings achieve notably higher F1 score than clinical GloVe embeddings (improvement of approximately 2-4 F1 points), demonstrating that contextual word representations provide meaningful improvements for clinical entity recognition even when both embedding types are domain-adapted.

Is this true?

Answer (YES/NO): NO